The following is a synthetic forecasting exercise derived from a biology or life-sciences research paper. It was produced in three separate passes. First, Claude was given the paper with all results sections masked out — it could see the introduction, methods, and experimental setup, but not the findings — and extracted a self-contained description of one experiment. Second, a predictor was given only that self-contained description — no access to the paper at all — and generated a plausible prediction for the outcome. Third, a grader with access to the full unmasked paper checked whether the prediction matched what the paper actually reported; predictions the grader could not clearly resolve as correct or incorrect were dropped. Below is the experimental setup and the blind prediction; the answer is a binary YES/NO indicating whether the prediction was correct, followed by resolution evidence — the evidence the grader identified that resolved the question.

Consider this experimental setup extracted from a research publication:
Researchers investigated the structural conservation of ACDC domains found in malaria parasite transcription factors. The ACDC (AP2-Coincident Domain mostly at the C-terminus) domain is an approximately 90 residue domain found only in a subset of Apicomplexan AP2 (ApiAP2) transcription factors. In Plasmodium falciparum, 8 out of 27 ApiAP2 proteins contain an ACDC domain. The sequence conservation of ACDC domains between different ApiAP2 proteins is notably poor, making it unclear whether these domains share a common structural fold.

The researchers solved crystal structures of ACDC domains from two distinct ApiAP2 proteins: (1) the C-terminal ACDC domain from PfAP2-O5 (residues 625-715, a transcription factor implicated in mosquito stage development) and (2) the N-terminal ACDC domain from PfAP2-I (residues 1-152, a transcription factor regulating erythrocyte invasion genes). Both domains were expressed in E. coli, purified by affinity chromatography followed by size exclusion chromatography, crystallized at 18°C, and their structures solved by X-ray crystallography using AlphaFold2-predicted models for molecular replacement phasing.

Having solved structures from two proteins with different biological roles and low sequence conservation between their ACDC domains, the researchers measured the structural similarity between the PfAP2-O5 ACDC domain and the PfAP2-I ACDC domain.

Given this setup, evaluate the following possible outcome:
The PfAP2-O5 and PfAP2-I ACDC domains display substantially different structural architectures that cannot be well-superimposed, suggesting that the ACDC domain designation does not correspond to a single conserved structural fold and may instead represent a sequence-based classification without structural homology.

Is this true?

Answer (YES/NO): NO